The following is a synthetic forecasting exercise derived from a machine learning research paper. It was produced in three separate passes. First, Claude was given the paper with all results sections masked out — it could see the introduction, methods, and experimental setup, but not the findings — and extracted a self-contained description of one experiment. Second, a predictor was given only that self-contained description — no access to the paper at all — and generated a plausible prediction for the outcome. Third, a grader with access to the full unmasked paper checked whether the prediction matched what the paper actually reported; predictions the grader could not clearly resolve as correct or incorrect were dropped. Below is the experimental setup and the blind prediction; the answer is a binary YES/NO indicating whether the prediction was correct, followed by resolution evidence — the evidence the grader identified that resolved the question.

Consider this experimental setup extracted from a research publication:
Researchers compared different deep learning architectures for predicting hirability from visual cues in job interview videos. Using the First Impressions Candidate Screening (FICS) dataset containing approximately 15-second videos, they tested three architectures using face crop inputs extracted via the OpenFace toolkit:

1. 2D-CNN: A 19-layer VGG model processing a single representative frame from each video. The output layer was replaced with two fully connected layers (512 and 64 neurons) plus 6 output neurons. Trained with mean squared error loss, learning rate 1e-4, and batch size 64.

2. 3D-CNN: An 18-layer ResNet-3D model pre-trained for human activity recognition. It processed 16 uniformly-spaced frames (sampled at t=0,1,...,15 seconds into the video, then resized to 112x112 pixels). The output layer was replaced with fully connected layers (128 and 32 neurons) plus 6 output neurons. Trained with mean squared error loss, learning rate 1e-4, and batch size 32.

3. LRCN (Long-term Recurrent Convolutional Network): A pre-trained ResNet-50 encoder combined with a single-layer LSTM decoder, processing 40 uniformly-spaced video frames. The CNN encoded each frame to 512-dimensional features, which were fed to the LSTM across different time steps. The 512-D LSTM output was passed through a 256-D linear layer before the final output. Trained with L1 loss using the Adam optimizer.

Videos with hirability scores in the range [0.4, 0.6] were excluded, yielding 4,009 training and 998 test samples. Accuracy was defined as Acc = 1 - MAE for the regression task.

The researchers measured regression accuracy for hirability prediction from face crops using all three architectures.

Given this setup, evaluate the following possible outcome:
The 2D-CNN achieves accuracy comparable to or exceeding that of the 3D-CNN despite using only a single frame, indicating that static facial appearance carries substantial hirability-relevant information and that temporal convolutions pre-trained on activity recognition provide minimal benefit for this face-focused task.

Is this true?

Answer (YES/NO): NO